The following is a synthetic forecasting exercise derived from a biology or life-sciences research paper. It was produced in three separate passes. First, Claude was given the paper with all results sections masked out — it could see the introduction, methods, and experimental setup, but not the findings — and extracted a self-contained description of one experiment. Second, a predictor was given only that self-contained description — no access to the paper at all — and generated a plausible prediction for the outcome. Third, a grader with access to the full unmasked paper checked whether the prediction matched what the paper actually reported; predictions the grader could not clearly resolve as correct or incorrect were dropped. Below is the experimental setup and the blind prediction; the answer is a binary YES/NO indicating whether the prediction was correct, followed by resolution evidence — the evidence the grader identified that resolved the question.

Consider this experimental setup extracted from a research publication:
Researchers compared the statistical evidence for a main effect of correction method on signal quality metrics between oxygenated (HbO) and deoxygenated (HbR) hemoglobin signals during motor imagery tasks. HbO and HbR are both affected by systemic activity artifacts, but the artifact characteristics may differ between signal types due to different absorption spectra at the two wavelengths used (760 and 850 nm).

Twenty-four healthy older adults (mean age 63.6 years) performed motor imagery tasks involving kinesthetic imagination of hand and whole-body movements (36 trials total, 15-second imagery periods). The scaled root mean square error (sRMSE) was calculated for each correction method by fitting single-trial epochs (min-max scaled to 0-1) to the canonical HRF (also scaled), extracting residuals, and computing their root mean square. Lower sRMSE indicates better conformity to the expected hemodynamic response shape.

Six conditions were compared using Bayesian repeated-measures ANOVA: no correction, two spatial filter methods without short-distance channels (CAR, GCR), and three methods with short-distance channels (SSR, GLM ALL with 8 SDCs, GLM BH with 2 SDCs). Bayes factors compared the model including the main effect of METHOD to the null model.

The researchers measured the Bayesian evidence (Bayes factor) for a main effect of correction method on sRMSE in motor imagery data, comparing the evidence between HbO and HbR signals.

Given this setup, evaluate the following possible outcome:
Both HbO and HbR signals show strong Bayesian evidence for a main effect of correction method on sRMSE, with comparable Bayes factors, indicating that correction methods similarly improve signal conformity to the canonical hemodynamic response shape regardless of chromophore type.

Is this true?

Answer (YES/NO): NO